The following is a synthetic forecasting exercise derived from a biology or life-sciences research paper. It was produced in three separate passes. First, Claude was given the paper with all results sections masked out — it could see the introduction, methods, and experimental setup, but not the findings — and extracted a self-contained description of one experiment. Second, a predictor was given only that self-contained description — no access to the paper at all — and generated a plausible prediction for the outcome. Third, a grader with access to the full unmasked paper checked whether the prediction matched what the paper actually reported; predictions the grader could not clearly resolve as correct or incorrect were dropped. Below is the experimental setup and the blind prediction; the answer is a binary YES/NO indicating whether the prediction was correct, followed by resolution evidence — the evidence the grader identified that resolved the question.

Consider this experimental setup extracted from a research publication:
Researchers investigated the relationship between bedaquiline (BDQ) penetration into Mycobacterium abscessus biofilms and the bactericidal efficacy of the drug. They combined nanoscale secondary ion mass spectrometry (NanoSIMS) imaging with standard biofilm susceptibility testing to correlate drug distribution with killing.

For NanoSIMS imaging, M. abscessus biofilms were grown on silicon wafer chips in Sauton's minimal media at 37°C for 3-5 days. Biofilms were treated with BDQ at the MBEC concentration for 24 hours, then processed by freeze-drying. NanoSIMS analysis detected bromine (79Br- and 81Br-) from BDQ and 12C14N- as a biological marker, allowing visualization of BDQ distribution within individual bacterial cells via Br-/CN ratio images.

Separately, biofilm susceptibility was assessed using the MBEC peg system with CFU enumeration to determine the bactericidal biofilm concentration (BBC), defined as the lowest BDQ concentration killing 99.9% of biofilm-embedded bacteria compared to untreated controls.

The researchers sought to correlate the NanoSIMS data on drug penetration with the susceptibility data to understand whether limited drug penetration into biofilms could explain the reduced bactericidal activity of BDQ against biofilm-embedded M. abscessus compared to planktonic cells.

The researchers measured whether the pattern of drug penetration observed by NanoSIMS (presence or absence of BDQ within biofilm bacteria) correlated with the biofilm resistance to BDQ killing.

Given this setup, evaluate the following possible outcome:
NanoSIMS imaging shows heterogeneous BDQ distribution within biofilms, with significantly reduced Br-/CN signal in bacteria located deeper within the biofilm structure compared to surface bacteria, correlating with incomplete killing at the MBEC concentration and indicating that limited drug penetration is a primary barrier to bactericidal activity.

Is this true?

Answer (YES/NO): NO